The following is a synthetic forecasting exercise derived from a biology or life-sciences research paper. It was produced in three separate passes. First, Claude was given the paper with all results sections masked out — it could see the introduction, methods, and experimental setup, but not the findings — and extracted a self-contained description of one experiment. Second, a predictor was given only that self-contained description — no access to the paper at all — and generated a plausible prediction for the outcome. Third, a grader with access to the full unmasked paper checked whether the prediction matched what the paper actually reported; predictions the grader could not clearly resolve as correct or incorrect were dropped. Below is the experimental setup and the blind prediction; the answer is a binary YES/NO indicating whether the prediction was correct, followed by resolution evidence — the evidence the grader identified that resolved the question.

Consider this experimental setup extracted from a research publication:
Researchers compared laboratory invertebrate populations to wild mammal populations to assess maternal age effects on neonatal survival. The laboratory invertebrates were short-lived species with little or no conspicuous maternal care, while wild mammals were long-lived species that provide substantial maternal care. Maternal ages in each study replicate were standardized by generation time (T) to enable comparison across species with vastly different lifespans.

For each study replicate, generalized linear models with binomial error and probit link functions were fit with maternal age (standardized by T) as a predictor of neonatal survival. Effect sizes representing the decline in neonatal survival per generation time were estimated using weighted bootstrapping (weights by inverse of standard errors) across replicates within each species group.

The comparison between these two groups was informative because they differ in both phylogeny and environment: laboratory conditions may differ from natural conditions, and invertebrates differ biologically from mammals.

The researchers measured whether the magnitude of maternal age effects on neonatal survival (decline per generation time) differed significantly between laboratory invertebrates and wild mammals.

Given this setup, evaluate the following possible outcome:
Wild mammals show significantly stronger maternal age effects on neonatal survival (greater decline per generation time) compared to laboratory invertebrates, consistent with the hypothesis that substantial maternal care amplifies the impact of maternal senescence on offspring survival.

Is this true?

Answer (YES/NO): NO